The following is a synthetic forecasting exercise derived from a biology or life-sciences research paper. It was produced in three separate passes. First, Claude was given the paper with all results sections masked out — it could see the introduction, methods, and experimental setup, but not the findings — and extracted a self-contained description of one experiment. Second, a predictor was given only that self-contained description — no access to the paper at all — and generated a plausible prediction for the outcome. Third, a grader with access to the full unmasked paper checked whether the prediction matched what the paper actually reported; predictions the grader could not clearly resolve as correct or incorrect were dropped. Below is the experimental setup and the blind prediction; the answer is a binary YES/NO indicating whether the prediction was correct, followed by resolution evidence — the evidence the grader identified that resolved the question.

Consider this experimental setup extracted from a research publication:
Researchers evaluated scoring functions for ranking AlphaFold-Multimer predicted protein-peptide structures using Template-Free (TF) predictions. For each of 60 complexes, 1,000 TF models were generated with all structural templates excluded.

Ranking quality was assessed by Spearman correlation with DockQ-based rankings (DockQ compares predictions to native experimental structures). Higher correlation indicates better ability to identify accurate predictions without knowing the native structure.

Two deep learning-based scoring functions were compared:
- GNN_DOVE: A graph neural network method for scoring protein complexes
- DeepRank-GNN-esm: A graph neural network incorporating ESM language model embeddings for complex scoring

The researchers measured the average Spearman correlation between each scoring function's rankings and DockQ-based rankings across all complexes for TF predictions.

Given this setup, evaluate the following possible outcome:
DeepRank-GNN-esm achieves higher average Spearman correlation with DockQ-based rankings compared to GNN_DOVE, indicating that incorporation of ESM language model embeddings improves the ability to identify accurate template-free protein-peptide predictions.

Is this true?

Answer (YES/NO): NO